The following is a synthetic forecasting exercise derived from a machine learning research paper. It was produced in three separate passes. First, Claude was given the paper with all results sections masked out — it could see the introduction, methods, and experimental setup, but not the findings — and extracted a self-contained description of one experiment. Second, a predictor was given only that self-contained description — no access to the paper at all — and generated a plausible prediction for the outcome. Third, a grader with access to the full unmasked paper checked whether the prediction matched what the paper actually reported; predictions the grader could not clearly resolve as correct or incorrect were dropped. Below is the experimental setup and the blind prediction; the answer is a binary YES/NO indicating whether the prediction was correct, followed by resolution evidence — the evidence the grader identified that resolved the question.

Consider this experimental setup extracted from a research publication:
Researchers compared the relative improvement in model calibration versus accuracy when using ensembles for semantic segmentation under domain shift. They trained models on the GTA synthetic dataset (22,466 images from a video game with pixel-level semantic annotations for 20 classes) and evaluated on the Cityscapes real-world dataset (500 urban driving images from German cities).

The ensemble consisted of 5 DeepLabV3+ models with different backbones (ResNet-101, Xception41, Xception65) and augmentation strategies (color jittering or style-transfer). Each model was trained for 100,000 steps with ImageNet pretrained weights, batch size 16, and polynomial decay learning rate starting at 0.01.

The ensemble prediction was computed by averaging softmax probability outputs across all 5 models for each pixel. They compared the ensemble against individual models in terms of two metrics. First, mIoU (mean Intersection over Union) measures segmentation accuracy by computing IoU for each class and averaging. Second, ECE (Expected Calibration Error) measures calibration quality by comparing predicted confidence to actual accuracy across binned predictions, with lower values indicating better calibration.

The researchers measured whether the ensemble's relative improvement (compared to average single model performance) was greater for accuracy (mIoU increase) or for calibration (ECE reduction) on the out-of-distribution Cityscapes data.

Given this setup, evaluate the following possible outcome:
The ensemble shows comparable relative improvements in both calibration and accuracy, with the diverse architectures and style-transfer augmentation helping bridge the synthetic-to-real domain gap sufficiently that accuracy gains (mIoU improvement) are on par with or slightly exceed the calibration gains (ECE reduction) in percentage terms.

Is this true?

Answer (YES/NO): NO